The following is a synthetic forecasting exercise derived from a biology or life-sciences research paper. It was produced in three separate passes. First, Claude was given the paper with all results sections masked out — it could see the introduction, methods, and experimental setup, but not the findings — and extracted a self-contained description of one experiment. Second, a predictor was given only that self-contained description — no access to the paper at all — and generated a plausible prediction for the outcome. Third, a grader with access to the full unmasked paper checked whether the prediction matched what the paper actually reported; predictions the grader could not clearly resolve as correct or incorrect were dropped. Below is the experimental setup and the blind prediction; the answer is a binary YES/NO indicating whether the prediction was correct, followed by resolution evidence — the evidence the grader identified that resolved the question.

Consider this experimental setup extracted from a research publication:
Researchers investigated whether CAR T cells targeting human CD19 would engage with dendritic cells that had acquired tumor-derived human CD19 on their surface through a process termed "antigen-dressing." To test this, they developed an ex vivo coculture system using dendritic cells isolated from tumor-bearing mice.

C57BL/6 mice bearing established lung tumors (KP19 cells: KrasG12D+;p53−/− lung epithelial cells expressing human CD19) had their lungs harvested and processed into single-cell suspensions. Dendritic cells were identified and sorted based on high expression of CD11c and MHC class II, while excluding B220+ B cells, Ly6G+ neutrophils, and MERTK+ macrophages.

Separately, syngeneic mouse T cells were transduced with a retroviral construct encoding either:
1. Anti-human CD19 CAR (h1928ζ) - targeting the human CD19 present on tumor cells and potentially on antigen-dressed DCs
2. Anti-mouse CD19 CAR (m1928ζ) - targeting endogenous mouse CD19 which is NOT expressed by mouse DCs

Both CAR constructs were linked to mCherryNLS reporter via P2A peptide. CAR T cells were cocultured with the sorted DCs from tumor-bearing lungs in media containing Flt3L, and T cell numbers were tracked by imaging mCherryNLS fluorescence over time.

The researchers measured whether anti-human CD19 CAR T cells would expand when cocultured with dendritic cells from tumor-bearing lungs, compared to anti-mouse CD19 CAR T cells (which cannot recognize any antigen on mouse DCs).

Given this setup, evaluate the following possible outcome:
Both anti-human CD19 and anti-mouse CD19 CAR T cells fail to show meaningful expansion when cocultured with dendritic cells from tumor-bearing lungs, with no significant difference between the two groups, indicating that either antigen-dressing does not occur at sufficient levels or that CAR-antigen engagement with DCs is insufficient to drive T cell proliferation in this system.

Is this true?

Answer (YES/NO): NO